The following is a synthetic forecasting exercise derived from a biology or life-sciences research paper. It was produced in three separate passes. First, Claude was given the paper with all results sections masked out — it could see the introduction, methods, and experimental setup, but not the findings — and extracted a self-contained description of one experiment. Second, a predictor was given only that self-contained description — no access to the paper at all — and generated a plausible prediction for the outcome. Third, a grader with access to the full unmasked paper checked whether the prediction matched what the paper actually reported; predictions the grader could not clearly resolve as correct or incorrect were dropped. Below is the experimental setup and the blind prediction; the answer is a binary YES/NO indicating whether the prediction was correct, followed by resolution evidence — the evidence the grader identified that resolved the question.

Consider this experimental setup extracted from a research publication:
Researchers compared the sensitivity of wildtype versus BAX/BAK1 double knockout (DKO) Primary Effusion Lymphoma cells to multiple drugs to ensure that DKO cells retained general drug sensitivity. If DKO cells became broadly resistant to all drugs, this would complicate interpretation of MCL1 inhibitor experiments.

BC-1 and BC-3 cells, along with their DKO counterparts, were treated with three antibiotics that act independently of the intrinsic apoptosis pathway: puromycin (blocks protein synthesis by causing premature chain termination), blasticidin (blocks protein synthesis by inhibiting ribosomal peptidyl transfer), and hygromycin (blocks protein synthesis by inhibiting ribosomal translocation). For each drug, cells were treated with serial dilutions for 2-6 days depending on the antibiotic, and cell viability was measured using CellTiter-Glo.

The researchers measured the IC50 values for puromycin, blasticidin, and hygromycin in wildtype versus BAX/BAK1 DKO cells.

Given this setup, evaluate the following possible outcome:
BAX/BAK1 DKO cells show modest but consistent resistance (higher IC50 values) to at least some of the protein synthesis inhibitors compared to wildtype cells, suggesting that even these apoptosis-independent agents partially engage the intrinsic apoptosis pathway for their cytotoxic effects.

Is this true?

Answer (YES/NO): NO